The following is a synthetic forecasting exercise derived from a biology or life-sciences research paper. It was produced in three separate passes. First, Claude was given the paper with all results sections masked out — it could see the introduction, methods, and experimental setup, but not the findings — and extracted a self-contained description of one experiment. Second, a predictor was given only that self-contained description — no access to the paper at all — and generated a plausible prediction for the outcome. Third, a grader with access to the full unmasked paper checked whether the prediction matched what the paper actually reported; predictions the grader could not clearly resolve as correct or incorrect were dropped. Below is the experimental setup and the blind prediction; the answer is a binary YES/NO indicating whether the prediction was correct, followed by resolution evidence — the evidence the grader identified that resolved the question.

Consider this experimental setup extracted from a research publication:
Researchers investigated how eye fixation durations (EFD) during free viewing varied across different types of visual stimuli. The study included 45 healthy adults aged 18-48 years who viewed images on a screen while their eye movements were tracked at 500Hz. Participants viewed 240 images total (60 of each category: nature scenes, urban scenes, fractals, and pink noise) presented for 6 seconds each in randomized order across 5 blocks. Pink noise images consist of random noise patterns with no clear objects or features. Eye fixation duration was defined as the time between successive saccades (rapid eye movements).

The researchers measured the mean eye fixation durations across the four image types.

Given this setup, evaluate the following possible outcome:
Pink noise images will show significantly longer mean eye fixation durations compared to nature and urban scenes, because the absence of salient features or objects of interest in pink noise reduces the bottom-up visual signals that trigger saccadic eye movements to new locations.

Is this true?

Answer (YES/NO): YES